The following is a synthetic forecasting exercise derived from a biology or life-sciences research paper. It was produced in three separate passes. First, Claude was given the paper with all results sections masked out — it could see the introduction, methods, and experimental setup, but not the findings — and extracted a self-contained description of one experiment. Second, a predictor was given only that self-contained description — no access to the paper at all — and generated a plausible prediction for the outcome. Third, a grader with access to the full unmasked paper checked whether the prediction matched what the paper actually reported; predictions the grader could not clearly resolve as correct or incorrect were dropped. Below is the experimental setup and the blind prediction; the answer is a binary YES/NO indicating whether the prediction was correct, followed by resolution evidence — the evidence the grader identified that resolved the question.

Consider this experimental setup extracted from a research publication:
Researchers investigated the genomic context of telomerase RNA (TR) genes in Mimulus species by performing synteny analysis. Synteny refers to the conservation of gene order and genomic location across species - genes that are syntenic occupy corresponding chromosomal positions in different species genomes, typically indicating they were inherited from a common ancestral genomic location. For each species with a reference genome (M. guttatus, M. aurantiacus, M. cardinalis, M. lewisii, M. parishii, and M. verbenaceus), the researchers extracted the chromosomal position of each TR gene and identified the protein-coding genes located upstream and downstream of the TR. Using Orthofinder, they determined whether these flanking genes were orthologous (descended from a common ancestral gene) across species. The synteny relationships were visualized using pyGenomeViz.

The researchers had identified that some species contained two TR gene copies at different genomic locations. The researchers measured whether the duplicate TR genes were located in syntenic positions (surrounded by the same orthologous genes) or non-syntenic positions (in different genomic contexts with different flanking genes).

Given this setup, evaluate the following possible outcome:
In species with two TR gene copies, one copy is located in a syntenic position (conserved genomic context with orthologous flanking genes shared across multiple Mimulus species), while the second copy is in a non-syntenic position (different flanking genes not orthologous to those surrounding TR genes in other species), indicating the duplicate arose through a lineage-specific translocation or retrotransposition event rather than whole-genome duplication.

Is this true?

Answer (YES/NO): NO